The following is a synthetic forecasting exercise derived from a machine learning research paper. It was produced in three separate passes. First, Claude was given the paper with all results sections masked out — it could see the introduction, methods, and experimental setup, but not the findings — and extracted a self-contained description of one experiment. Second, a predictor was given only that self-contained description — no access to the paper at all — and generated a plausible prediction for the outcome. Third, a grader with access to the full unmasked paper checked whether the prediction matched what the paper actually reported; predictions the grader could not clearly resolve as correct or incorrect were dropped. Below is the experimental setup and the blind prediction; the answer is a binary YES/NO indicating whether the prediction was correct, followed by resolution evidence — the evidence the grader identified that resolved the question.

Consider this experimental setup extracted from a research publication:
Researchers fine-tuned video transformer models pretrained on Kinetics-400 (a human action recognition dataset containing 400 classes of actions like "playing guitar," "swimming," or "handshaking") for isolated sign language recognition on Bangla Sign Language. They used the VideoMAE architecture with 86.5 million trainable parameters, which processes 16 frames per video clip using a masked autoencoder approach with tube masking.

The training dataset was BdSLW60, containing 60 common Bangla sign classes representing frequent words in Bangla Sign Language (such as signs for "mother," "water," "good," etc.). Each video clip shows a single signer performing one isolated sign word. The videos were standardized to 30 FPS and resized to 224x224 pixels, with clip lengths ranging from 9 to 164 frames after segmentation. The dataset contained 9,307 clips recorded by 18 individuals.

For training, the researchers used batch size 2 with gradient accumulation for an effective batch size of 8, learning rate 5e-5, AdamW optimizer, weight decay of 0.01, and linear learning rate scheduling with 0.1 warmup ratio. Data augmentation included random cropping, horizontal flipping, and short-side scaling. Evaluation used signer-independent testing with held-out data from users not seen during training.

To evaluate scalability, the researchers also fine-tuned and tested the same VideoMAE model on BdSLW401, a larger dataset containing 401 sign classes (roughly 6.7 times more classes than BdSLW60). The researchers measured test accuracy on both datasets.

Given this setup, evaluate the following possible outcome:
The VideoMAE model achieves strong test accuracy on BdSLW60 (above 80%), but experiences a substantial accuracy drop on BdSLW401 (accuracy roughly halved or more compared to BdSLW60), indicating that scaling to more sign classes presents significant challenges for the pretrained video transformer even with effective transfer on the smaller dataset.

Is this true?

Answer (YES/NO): NO